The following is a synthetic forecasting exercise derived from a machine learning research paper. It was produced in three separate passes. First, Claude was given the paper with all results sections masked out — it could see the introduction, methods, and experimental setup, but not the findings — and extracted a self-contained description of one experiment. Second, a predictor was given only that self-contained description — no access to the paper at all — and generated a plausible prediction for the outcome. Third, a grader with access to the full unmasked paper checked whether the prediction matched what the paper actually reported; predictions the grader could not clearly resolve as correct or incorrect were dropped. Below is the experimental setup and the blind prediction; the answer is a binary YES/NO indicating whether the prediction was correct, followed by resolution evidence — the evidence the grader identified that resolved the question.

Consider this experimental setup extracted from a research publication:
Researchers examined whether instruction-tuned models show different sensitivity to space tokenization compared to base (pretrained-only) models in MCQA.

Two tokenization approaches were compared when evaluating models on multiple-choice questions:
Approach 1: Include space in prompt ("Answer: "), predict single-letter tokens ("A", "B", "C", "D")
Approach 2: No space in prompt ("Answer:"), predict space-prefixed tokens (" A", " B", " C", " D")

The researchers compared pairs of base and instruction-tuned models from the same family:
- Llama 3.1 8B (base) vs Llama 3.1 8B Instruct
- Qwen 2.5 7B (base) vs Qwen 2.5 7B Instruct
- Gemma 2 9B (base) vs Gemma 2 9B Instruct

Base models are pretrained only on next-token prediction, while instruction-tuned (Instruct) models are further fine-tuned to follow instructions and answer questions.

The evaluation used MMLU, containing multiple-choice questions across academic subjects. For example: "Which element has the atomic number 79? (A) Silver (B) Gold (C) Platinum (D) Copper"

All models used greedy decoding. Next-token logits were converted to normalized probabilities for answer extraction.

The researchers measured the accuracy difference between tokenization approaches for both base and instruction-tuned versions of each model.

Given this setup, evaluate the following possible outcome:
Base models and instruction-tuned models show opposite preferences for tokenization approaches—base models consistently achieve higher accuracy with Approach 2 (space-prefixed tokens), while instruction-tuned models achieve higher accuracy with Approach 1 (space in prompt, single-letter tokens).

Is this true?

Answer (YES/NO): NO